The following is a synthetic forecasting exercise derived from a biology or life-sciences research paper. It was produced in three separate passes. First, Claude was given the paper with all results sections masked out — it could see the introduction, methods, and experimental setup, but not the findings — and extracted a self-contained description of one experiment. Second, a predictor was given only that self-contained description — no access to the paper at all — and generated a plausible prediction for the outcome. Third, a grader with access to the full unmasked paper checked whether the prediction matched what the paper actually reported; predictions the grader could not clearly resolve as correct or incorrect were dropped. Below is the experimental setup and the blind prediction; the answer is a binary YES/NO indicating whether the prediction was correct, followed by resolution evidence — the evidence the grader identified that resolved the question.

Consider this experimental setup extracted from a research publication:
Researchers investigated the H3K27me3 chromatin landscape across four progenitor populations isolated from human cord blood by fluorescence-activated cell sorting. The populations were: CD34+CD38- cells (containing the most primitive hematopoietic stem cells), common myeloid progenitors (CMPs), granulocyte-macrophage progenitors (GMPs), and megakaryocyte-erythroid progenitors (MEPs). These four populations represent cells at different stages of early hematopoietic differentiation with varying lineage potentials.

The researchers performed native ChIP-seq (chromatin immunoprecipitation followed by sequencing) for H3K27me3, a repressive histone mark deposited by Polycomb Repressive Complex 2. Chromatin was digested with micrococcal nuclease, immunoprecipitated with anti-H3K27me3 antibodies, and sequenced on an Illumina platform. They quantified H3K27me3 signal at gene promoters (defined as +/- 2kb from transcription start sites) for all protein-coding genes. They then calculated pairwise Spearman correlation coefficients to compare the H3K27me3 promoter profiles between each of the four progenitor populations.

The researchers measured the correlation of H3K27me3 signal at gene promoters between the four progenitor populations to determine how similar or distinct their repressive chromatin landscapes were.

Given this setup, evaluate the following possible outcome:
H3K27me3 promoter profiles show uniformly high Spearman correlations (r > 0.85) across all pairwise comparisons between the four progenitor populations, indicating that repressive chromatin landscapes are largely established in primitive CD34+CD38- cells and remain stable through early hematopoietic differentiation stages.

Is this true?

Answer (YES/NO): YES